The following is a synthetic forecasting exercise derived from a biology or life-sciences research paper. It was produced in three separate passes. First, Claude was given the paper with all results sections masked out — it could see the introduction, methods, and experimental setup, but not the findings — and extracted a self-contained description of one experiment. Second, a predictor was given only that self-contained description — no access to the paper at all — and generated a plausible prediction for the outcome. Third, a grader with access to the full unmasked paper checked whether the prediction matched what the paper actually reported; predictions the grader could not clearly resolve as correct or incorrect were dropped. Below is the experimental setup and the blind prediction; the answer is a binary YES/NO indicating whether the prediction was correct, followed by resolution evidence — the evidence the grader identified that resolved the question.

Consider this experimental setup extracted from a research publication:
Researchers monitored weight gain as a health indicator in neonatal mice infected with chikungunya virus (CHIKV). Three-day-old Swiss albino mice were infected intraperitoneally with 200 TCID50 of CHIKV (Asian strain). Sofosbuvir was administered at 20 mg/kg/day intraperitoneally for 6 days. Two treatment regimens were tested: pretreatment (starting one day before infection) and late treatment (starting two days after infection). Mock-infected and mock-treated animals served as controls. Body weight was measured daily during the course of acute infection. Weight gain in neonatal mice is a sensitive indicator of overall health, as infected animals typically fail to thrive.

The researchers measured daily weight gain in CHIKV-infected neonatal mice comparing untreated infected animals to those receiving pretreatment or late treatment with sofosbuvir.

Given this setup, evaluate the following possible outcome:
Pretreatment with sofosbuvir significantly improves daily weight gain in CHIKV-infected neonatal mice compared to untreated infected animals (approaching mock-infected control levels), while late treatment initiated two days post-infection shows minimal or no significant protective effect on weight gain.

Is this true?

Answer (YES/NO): NO